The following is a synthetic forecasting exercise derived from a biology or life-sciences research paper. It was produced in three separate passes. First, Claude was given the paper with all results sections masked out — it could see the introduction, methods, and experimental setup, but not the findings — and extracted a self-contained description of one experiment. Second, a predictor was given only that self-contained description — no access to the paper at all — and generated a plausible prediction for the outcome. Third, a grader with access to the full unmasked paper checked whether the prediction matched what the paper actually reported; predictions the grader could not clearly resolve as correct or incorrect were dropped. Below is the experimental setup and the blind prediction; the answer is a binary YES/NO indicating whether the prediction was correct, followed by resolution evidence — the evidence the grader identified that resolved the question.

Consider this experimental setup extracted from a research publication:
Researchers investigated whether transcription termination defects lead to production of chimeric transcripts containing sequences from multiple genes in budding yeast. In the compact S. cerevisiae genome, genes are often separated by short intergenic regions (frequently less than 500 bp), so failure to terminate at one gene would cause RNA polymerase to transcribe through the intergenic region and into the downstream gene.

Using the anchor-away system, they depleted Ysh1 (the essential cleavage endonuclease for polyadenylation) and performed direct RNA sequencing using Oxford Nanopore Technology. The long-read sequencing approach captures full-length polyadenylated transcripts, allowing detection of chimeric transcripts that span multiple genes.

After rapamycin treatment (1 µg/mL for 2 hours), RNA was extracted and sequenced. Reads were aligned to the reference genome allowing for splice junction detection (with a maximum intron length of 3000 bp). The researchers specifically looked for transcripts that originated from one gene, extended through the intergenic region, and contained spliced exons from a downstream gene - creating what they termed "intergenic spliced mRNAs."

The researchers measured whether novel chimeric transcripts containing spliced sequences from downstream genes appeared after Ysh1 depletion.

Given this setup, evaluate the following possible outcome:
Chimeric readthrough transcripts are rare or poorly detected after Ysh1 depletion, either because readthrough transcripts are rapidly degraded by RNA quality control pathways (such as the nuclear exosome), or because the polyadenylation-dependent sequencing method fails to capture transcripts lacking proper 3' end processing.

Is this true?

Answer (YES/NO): NO